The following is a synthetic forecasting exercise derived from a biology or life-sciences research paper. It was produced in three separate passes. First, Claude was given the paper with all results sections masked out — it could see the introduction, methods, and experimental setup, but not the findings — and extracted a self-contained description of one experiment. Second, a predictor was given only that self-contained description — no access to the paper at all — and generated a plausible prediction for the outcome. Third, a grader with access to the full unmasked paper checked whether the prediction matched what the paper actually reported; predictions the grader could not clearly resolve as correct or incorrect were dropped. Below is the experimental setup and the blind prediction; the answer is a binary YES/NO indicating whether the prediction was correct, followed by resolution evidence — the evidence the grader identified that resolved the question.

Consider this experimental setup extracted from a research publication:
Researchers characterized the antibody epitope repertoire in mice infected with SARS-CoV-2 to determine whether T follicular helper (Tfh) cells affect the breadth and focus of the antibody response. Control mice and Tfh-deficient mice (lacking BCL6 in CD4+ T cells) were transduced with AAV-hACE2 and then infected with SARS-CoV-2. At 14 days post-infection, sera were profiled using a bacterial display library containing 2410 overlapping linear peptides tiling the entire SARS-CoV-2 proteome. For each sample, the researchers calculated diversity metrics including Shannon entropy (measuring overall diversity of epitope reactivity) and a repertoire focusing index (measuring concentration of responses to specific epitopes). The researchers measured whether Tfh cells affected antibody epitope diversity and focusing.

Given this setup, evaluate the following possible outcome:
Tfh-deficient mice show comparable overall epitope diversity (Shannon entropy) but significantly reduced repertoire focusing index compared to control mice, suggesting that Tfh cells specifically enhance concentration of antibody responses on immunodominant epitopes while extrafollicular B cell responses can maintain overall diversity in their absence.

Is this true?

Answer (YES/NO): NO